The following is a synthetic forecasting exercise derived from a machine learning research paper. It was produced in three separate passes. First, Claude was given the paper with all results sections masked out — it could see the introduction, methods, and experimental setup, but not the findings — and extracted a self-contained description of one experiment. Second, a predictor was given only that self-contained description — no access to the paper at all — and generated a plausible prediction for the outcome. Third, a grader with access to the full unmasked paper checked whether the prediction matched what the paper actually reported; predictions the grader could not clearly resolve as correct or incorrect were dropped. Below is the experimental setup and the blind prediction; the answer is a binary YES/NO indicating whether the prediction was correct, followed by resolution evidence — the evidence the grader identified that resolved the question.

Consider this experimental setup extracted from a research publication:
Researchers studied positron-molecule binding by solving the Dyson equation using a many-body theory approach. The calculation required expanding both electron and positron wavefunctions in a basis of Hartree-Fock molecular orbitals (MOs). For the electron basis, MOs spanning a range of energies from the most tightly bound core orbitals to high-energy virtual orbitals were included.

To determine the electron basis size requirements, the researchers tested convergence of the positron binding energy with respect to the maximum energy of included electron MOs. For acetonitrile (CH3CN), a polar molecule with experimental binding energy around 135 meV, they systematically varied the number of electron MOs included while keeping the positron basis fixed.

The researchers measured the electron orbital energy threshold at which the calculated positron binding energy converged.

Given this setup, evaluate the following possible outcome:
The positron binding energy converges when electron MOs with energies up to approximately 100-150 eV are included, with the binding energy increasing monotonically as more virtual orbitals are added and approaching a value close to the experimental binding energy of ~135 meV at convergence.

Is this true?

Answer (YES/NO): NO